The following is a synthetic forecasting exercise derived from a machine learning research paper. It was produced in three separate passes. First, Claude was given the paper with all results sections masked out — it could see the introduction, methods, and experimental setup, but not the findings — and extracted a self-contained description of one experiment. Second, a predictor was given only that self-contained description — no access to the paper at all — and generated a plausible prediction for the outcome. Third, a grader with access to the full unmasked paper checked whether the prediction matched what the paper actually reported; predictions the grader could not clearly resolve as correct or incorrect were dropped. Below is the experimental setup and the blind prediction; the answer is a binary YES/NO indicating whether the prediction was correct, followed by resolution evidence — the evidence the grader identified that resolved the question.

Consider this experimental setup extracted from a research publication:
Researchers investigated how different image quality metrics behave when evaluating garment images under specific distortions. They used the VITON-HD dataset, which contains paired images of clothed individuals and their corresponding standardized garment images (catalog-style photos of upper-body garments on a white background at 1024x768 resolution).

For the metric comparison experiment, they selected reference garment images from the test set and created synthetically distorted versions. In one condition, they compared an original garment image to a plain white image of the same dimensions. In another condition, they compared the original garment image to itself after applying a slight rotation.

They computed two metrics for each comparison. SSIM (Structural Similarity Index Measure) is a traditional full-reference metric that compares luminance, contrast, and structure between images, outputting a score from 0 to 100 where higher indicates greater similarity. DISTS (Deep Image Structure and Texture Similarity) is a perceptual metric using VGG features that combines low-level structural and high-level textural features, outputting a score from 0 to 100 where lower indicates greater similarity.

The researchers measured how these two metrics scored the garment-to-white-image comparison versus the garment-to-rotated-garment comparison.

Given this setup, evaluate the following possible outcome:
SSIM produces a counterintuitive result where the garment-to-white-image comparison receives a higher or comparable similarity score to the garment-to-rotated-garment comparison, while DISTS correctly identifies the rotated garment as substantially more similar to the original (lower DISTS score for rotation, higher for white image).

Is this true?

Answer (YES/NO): YES